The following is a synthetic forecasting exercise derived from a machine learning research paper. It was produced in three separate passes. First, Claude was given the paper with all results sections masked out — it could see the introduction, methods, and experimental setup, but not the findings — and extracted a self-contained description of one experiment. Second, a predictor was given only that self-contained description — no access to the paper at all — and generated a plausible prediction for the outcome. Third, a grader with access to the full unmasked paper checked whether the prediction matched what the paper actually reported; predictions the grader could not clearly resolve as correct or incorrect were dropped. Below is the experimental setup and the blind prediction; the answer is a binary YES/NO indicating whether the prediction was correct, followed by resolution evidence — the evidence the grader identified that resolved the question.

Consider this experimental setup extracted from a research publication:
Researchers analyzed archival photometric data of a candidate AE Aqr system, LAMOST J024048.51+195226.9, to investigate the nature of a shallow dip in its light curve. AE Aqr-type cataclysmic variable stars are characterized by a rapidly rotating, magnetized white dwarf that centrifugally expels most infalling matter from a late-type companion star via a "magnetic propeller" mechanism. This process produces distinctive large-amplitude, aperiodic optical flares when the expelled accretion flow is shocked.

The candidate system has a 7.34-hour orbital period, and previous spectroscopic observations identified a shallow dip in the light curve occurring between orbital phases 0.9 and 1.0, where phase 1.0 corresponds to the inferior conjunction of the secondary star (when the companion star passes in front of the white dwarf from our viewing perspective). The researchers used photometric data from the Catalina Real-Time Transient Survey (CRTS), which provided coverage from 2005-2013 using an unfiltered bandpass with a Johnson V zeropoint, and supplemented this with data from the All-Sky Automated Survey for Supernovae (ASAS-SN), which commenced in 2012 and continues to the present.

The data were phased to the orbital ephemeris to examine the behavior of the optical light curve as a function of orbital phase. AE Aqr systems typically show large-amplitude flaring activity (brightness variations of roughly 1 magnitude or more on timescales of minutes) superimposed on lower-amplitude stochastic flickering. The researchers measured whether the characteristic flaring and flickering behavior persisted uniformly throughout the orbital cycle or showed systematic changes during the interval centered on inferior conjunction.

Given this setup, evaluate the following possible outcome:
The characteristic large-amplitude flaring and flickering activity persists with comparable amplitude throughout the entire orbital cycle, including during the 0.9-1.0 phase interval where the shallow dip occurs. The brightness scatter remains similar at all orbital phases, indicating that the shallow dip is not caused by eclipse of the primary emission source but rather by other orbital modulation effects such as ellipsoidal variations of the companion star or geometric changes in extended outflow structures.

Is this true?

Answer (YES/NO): NO